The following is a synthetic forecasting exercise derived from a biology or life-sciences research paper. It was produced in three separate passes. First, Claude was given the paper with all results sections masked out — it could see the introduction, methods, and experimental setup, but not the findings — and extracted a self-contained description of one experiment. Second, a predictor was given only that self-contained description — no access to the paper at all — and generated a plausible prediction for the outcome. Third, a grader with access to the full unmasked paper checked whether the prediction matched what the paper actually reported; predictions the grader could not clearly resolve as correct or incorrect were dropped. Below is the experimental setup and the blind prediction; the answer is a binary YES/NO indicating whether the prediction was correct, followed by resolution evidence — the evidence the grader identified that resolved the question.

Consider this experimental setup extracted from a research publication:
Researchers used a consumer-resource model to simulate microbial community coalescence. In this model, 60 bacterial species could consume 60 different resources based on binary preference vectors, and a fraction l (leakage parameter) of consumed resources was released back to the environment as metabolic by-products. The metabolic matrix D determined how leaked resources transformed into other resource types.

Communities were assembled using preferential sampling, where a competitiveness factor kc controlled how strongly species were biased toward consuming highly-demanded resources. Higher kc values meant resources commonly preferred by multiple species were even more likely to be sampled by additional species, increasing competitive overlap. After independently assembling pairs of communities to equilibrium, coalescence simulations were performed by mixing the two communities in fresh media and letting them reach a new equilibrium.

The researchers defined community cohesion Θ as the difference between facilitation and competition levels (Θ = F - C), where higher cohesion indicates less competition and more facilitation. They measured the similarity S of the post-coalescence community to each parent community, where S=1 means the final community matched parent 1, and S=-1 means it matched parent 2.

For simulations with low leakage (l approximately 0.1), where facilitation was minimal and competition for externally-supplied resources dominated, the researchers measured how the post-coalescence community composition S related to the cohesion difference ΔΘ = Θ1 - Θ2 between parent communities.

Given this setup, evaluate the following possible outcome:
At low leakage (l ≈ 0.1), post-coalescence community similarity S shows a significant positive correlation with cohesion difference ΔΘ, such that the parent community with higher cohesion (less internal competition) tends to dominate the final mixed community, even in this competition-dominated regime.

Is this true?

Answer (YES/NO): YES